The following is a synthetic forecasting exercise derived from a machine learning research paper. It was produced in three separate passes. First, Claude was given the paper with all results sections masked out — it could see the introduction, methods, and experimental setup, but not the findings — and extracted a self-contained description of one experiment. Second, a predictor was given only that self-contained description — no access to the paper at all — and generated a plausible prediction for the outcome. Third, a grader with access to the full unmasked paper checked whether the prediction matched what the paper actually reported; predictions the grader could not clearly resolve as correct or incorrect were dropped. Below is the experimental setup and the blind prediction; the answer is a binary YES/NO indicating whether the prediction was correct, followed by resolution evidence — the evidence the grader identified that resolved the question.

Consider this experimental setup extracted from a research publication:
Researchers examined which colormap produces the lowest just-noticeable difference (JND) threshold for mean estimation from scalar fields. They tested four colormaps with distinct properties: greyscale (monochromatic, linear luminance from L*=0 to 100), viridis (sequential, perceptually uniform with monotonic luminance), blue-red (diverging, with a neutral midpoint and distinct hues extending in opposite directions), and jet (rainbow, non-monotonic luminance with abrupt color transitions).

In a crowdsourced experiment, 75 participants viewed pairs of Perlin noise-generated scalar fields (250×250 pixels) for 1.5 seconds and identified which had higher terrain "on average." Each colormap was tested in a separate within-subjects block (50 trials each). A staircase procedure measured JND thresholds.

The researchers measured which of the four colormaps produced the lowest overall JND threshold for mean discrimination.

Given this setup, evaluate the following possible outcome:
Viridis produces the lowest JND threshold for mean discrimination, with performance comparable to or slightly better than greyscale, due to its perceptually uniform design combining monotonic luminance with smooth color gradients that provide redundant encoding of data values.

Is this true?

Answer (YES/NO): NO